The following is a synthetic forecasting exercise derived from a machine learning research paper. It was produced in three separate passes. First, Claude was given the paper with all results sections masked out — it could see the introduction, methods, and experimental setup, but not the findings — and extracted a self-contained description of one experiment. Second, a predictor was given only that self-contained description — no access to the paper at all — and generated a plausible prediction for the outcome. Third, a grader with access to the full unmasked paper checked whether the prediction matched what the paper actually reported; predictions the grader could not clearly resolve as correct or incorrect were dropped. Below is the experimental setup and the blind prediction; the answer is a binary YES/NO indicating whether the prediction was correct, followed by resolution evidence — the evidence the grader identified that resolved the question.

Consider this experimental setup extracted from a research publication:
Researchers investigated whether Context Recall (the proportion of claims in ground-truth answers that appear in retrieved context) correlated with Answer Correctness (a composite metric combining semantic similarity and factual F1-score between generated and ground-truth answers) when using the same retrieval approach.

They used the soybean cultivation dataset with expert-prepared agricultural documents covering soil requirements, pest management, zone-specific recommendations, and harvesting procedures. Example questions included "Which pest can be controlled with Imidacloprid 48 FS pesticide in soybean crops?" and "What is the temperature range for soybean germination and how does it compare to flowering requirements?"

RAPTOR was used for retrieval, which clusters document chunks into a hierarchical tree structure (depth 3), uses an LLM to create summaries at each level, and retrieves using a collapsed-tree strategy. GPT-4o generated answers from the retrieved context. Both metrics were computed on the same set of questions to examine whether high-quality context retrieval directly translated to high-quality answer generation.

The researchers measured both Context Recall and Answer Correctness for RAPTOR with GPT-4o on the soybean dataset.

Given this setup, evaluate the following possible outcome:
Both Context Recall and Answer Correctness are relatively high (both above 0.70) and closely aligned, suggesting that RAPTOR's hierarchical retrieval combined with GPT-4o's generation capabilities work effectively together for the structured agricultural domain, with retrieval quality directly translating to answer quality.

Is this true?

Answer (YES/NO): NO